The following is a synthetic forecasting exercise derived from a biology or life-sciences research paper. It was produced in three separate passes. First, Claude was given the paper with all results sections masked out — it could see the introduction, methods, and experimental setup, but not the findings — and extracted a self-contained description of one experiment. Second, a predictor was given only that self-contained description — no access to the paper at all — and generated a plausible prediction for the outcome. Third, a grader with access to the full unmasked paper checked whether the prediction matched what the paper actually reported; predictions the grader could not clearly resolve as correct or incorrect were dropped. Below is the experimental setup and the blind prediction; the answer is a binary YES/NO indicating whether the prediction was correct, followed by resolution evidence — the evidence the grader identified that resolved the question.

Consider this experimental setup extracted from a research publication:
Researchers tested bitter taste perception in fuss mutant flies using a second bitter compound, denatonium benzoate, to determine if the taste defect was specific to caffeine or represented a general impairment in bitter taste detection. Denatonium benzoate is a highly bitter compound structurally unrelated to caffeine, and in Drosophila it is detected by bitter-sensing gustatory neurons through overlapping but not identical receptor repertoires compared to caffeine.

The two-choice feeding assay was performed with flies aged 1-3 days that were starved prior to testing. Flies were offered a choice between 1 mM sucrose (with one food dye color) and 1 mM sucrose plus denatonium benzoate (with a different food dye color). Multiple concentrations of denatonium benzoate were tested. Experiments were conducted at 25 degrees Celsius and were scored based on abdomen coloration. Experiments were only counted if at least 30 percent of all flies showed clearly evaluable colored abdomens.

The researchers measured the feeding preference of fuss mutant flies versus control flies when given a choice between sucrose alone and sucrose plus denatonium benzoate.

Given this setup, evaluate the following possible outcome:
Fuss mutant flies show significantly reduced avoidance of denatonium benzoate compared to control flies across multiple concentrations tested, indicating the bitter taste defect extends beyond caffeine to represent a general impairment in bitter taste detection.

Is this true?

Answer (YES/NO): YES